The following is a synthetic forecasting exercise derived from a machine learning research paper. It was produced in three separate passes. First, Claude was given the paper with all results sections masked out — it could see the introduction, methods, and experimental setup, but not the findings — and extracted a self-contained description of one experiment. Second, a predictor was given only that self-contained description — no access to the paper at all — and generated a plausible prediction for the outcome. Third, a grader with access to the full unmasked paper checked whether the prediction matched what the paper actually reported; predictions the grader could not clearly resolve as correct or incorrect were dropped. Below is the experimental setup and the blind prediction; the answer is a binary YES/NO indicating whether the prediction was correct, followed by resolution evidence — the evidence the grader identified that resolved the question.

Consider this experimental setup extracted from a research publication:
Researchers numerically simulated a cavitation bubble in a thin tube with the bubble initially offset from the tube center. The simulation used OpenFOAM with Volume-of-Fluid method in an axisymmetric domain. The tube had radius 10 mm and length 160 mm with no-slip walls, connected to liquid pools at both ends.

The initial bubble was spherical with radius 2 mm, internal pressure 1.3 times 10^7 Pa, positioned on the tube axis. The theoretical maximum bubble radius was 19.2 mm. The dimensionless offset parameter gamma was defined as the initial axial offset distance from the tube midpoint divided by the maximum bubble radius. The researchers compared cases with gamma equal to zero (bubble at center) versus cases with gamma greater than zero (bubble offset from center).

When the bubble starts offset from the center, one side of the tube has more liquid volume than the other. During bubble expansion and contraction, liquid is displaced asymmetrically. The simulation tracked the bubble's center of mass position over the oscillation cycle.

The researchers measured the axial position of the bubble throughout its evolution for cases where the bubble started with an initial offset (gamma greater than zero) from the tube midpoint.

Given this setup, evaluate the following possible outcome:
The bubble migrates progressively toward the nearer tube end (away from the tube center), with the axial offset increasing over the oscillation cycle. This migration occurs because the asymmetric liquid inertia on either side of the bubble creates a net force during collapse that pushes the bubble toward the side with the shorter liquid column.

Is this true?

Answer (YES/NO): NO